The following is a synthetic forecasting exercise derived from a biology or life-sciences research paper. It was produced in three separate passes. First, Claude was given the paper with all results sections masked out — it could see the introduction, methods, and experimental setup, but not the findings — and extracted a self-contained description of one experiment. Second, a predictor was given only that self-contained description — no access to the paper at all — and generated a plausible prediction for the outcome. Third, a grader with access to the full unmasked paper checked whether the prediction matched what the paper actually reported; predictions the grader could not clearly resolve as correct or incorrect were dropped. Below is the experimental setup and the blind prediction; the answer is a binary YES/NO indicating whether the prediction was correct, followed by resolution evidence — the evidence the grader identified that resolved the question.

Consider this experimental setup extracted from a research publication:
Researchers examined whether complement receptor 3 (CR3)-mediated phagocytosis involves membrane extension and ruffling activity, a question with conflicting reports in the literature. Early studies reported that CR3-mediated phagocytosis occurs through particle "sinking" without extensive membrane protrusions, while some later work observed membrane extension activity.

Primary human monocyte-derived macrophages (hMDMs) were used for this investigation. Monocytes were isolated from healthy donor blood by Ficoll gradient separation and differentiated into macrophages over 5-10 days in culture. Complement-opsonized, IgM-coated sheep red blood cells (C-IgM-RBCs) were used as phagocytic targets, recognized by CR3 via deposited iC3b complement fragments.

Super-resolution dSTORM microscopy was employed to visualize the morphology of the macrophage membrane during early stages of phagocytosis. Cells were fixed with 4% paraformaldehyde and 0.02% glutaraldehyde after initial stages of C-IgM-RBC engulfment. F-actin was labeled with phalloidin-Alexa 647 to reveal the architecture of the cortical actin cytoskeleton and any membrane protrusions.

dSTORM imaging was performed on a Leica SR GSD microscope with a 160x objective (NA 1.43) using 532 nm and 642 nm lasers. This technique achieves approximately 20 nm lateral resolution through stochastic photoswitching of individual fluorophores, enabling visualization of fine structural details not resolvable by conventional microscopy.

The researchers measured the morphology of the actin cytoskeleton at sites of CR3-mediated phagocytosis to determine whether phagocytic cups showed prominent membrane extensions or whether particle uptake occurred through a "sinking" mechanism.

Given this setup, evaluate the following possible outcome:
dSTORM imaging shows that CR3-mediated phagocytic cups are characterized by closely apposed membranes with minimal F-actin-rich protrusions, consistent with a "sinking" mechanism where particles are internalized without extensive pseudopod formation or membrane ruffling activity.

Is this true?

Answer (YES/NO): NO